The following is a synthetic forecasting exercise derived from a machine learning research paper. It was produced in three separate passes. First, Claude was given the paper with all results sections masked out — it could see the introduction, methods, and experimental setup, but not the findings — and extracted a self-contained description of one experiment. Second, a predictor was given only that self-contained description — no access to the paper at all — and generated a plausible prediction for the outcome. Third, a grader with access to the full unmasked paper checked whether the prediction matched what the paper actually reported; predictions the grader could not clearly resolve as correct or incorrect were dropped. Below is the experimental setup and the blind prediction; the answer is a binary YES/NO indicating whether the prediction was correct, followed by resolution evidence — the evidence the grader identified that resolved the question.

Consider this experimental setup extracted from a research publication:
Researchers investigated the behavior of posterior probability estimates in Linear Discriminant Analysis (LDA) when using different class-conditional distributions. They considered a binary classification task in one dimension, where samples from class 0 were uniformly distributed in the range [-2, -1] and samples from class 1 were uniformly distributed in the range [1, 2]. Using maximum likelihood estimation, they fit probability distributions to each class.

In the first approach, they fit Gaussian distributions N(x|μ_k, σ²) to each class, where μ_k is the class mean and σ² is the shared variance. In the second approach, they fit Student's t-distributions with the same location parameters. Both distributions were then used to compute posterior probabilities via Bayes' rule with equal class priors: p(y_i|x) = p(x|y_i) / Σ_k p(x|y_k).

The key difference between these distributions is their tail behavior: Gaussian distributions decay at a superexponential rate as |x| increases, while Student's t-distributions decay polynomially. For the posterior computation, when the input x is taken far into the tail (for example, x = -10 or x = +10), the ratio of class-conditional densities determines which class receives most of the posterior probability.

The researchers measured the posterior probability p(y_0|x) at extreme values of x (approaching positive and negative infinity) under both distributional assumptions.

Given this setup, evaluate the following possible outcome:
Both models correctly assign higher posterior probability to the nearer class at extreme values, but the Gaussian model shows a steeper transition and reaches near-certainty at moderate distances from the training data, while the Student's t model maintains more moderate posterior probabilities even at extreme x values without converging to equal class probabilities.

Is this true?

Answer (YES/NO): NO